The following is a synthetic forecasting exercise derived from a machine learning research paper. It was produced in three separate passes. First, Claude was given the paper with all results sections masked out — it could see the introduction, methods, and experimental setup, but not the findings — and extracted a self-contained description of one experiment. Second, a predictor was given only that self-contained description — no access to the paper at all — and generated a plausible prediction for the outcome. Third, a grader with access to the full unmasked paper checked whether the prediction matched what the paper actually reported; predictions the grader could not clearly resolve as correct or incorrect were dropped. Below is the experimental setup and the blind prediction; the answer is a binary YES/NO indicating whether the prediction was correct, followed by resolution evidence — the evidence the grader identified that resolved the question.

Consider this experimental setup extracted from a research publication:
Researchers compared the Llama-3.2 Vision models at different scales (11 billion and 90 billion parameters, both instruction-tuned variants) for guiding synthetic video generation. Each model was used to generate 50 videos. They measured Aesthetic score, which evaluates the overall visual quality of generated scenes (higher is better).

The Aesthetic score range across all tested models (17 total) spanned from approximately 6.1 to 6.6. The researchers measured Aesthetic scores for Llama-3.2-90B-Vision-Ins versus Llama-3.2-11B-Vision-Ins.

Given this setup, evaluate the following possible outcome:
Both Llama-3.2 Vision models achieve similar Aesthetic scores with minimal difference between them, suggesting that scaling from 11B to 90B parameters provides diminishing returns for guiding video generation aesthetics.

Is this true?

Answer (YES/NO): YES